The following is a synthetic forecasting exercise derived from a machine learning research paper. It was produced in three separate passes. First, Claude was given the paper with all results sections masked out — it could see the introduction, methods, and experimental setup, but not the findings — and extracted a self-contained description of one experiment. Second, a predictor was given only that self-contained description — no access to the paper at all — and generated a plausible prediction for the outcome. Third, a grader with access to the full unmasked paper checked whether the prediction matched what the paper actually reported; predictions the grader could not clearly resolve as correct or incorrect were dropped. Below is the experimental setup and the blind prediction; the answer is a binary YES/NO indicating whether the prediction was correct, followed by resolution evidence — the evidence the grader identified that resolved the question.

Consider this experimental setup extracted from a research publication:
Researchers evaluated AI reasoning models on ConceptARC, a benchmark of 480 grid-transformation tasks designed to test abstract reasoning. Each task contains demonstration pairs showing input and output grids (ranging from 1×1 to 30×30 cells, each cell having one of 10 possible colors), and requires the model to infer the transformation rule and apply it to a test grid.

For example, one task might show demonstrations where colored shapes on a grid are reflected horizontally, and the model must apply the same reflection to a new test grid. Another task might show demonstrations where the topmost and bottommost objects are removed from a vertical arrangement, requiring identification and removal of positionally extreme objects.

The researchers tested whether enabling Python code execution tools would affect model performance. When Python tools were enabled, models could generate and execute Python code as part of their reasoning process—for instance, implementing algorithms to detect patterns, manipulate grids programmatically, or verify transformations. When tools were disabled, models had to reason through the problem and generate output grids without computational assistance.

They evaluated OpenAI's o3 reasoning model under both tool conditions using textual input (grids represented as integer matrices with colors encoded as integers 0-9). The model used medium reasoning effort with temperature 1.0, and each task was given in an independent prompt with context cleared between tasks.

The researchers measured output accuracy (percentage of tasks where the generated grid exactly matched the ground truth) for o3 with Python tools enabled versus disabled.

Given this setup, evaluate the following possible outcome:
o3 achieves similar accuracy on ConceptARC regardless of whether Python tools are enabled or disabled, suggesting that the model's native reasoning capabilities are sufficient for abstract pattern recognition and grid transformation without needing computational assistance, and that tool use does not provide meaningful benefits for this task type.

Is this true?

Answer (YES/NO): YES